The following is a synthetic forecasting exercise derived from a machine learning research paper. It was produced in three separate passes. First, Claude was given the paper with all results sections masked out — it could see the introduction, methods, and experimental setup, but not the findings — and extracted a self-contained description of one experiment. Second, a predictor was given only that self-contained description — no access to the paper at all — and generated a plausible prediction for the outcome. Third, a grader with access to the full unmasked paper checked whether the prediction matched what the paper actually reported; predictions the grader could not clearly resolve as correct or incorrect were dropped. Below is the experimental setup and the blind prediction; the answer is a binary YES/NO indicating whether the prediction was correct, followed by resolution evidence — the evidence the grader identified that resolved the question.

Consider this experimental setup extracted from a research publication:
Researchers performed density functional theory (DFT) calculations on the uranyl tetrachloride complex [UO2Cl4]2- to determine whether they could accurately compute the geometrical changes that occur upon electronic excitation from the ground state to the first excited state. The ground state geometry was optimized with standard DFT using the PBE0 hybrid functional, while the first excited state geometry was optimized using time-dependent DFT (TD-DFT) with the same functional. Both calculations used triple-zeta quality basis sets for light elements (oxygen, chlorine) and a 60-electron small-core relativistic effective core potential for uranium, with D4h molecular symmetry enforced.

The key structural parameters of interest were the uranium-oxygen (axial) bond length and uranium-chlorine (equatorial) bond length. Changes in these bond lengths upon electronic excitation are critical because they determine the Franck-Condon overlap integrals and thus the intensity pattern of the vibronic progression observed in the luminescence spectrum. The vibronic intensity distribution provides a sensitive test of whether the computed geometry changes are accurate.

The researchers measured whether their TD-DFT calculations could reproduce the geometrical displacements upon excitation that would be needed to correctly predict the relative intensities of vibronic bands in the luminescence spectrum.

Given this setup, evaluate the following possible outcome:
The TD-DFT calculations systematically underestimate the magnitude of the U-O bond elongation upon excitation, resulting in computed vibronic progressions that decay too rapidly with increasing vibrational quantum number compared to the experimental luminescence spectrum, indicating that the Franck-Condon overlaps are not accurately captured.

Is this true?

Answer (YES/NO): YES